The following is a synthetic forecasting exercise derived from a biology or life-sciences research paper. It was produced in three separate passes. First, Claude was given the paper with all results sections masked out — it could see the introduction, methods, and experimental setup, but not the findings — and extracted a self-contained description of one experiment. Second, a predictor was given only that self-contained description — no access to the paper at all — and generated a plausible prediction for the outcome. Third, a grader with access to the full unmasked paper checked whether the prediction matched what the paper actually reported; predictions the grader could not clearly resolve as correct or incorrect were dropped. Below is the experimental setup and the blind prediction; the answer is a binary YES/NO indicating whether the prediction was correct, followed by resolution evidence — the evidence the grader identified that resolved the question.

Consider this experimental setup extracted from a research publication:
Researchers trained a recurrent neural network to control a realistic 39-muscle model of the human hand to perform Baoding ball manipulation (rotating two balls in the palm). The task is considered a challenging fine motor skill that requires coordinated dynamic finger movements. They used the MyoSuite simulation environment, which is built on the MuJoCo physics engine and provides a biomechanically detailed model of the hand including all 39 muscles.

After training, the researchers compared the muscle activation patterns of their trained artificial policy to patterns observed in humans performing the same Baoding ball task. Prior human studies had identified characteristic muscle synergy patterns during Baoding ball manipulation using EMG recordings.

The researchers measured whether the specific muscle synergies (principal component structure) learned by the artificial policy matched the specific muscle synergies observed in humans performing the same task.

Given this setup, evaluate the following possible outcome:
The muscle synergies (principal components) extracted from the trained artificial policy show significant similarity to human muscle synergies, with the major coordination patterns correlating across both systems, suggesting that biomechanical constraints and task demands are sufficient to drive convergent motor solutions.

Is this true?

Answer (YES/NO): NO